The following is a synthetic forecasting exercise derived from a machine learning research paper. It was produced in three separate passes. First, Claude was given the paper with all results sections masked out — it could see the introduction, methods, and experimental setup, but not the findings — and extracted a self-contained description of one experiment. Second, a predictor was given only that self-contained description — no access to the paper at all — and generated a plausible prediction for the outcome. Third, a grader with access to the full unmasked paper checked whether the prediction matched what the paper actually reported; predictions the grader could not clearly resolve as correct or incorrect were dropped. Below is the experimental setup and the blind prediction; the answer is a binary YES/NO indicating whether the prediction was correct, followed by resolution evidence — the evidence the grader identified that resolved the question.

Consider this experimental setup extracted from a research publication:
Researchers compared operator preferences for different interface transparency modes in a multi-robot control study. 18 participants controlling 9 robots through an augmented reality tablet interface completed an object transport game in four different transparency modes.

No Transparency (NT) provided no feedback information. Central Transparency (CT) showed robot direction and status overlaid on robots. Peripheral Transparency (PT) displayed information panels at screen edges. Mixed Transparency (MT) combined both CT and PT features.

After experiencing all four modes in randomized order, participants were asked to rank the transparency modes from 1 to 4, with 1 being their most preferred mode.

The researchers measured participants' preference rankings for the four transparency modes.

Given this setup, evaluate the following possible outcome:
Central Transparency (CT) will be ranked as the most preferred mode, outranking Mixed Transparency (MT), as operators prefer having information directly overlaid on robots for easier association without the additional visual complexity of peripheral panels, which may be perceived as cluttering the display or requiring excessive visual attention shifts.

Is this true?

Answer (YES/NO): NO